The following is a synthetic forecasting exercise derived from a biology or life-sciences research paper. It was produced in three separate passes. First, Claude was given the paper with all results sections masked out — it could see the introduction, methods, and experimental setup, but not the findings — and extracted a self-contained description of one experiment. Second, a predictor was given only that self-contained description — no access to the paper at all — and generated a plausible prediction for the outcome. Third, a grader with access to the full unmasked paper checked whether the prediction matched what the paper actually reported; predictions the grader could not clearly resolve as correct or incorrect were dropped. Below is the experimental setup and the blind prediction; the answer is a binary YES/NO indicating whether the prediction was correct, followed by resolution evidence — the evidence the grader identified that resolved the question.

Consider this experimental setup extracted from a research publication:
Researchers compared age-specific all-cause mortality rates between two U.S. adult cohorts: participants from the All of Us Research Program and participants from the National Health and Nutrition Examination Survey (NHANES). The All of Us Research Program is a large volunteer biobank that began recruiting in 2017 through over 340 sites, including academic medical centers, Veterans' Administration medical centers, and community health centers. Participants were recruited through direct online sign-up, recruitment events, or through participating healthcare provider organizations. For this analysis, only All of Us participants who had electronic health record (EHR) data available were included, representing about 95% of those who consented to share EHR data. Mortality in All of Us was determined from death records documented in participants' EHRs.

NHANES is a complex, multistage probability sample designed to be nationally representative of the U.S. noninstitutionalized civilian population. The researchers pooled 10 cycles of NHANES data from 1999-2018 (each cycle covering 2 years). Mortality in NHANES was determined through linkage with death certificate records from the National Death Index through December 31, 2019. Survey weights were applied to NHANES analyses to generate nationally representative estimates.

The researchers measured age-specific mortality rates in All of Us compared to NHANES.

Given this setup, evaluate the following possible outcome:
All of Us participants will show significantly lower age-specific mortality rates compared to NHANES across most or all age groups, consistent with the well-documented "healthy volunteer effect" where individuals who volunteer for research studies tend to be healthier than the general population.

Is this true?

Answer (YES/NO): YES